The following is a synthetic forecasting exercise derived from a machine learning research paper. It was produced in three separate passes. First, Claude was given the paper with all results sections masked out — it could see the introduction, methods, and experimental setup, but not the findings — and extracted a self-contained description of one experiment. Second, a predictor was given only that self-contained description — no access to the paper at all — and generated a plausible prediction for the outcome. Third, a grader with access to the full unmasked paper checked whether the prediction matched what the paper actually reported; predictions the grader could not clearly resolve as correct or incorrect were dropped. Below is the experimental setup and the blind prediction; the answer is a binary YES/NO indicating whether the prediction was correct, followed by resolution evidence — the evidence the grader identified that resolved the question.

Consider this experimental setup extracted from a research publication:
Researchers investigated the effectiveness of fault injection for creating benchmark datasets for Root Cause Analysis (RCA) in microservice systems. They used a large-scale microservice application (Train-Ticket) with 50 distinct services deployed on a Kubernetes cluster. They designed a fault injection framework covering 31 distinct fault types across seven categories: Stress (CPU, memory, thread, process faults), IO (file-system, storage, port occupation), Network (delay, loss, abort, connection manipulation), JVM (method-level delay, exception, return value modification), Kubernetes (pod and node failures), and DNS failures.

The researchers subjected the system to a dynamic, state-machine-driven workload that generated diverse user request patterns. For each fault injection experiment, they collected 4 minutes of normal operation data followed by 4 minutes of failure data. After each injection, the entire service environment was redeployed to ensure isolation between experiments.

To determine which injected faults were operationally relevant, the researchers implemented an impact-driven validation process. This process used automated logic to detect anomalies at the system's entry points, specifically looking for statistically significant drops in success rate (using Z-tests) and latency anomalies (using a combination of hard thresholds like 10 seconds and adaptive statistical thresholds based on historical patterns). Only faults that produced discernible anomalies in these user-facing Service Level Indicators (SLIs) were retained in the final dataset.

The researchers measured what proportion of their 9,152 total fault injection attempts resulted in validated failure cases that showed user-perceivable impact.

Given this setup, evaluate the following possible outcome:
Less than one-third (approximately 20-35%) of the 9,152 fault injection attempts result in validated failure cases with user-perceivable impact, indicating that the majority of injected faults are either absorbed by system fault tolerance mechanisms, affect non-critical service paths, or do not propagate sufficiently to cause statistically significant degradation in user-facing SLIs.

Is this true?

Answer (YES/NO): NO